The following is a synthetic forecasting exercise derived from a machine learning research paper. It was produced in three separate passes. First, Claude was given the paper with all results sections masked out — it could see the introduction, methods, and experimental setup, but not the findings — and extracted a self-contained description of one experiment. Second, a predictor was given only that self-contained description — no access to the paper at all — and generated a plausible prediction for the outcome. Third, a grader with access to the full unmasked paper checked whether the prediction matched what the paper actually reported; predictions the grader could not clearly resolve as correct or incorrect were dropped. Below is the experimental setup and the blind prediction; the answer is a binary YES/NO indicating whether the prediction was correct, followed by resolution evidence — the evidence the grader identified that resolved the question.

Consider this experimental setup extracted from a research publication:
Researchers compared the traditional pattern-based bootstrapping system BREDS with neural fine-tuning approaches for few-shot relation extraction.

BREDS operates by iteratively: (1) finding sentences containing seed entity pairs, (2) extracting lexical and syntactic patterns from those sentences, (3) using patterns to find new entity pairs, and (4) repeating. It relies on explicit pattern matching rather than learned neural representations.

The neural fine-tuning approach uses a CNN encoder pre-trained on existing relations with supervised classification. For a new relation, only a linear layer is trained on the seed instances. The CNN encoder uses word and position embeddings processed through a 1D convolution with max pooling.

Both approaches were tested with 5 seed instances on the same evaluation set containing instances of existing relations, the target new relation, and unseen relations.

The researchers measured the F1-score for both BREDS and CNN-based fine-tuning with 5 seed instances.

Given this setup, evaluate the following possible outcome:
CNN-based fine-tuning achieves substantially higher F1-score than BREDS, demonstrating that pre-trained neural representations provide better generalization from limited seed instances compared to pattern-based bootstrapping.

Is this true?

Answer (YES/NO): NO